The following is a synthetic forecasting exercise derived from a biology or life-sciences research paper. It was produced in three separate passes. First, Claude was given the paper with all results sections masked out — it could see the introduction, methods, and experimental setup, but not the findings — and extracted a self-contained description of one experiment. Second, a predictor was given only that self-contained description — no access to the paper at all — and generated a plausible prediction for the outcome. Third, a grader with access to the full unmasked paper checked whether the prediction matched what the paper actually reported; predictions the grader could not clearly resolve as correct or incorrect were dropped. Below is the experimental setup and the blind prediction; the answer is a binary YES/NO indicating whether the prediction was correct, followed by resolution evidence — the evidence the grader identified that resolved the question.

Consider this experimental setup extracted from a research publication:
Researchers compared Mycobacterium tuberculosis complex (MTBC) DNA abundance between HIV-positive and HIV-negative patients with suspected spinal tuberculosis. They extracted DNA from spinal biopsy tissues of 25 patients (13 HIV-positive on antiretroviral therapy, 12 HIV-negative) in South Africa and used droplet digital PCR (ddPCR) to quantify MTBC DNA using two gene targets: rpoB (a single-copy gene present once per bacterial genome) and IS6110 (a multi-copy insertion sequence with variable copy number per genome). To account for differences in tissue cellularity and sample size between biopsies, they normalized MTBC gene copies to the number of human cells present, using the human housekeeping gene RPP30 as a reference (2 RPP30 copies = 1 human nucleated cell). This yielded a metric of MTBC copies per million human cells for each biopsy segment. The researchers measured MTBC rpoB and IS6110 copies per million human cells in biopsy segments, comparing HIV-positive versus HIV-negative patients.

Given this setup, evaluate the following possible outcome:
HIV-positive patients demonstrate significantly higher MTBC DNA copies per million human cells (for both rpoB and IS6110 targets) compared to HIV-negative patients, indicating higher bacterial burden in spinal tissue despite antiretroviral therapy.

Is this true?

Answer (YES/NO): YES